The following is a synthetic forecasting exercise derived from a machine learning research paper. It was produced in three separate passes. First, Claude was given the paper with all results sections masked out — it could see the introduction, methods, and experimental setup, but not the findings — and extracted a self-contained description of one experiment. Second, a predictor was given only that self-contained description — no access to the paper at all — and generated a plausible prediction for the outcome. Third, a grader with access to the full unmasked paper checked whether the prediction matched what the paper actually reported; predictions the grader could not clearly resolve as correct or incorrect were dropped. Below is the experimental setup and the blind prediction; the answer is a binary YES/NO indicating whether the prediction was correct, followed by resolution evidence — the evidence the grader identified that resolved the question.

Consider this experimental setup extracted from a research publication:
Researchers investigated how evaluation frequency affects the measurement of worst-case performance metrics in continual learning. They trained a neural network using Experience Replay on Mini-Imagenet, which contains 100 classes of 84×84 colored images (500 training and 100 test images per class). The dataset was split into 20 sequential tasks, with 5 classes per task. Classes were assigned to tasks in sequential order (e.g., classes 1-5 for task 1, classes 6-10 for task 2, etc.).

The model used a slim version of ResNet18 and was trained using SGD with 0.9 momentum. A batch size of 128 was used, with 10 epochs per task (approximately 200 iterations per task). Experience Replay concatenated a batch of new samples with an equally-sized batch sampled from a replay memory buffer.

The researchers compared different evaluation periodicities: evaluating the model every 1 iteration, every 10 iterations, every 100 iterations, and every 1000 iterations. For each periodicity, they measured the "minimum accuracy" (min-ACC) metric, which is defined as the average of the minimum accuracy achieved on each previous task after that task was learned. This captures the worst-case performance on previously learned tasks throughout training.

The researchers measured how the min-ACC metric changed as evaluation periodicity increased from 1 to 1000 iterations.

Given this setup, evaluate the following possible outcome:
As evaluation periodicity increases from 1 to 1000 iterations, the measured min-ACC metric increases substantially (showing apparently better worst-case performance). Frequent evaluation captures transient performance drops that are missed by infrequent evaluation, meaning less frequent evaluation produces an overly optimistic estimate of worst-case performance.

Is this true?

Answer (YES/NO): YES